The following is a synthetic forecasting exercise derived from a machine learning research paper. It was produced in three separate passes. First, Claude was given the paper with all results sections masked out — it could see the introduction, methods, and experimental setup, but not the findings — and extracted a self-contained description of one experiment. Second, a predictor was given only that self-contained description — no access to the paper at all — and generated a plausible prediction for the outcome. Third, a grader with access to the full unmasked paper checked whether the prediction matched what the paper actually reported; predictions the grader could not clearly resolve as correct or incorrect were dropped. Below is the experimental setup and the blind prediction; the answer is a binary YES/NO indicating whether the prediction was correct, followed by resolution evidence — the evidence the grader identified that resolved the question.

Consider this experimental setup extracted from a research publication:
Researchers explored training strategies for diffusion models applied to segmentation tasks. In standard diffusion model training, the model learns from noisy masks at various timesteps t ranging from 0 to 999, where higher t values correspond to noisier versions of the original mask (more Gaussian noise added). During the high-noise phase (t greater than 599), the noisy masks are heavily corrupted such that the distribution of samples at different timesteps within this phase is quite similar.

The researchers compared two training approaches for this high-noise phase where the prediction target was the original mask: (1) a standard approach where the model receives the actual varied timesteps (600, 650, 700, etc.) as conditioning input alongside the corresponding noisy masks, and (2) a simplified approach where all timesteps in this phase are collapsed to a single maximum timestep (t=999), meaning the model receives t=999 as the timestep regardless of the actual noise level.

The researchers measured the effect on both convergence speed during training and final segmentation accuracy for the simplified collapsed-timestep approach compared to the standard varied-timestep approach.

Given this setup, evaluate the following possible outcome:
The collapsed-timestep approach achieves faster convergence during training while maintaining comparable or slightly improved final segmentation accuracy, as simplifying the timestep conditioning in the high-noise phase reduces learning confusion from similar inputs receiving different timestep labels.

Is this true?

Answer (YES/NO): YES